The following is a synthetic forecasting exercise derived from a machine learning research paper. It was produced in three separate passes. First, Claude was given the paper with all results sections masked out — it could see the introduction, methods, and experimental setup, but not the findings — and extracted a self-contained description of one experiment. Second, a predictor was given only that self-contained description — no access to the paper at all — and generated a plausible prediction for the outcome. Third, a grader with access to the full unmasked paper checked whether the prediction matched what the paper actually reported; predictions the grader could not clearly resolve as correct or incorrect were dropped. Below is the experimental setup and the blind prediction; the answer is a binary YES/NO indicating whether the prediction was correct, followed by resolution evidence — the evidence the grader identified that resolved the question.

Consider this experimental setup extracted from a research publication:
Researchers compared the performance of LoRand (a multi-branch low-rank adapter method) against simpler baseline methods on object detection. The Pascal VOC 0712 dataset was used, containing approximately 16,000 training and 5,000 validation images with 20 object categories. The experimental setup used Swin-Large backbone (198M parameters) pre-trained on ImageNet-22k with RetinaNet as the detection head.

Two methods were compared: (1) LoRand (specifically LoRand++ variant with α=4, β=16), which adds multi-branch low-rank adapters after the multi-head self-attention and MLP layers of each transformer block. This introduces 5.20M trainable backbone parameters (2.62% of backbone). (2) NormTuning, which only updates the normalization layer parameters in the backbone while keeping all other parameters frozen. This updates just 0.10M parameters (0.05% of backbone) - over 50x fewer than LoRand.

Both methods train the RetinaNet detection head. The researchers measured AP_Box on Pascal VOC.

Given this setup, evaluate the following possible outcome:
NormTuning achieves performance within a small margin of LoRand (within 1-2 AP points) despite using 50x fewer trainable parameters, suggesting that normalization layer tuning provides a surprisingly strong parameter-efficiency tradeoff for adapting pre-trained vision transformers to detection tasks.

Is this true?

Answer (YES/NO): YES